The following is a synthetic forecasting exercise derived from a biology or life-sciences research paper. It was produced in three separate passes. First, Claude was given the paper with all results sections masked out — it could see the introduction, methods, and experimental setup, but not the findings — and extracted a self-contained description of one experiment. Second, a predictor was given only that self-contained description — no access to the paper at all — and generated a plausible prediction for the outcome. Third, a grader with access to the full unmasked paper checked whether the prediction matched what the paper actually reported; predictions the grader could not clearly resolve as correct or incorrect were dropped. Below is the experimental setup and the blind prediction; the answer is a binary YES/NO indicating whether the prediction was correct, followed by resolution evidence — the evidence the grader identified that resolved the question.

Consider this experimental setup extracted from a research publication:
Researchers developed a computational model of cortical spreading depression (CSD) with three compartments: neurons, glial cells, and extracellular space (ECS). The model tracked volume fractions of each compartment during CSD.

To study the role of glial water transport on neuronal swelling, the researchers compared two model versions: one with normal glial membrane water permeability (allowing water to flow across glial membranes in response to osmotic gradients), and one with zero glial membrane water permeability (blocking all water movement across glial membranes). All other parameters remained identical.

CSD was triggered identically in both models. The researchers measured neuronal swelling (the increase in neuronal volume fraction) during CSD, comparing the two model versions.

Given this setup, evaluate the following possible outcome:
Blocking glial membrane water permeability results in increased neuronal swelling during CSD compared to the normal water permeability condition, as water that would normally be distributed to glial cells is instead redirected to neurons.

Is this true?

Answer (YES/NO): YES